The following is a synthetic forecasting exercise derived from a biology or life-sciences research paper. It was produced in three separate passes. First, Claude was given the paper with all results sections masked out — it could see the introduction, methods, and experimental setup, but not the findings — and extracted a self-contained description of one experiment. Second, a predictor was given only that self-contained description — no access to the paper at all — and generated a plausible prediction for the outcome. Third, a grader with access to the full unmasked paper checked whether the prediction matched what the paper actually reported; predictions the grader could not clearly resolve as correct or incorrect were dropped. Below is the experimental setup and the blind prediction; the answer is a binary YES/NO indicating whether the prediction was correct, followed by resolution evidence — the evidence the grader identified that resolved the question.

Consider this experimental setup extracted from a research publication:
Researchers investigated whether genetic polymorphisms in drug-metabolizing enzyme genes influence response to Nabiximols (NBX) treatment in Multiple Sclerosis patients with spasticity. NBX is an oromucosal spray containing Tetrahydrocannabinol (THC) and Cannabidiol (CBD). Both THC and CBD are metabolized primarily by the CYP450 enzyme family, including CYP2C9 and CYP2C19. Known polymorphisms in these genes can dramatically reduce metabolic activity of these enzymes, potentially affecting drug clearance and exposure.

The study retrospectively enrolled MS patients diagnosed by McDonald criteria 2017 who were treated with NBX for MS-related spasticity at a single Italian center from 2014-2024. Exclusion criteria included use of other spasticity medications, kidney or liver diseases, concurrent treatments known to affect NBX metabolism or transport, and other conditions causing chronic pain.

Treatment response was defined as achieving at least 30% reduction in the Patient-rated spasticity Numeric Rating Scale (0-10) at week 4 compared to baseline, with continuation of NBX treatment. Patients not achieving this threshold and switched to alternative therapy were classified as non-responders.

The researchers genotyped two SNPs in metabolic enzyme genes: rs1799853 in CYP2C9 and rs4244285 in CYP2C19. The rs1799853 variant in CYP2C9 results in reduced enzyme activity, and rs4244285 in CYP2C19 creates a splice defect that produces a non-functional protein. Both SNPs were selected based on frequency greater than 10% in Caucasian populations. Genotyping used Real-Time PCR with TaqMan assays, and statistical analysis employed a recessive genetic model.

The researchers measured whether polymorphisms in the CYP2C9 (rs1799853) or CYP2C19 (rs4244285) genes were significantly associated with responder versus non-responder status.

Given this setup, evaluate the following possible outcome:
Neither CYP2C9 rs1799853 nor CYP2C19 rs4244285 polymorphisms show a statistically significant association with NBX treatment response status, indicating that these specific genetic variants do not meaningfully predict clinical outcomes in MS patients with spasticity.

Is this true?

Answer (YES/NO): YES